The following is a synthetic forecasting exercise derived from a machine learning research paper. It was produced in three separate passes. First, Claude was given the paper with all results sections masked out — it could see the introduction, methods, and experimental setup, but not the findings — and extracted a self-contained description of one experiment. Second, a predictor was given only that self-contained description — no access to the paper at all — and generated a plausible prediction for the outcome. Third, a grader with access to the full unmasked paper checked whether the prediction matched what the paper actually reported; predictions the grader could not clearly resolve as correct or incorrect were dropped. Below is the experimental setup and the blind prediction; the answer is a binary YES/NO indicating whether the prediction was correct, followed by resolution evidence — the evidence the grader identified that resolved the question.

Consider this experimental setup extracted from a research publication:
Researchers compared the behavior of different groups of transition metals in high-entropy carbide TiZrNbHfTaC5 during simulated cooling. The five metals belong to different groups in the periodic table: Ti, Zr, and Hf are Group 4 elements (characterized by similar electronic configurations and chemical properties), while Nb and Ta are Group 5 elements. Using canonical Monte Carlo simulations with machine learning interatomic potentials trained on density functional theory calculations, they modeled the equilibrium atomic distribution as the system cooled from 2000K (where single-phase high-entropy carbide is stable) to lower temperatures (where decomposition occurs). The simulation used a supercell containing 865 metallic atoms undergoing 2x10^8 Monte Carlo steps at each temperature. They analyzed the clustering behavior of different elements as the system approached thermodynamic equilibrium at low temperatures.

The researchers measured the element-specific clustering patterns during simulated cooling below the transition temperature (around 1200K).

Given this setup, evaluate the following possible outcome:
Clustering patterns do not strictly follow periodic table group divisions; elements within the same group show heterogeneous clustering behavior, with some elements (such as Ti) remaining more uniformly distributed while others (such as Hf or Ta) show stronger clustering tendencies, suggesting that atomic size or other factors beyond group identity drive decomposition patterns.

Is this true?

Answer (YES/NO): NO